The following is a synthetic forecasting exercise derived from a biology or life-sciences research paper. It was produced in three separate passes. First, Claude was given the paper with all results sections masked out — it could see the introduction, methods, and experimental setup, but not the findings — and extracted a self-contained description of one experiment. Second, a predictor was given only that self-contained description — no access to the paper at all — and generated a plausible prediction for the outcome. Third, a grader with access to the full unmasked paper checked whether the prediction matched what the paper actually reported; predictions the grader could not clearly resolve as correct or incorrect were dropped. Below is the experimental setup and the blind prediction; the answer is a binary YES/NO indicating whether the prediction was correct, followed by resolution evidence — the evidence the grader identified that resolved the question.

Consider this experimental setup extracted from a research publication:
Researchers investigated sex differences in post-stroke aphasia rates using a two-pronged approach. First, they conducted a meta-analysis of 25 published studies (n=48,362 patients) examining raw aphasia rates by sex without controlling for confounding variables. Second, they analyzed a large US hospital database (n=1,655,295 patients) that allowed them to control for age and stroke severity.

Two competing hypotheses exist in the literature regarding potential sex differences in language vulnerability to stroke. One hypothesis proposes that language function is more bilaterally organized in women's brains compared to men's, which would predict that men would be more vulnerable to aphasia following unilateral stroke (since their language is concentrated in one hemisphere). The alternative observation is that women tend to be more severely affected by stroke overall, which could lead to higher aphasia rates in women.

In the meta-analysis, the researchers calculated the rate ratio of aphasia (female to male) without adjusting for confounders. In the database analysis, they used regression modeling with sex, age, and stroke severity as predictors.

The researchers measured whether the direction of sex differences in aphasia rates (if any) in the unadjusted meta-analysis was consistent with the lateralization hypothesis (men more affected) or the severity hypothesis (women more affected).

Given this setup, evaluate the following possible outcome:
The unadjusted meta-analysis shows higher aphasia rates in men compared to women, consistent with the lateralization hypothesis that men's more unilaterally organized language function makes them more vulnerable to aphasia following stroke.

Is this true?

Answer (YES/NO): NO